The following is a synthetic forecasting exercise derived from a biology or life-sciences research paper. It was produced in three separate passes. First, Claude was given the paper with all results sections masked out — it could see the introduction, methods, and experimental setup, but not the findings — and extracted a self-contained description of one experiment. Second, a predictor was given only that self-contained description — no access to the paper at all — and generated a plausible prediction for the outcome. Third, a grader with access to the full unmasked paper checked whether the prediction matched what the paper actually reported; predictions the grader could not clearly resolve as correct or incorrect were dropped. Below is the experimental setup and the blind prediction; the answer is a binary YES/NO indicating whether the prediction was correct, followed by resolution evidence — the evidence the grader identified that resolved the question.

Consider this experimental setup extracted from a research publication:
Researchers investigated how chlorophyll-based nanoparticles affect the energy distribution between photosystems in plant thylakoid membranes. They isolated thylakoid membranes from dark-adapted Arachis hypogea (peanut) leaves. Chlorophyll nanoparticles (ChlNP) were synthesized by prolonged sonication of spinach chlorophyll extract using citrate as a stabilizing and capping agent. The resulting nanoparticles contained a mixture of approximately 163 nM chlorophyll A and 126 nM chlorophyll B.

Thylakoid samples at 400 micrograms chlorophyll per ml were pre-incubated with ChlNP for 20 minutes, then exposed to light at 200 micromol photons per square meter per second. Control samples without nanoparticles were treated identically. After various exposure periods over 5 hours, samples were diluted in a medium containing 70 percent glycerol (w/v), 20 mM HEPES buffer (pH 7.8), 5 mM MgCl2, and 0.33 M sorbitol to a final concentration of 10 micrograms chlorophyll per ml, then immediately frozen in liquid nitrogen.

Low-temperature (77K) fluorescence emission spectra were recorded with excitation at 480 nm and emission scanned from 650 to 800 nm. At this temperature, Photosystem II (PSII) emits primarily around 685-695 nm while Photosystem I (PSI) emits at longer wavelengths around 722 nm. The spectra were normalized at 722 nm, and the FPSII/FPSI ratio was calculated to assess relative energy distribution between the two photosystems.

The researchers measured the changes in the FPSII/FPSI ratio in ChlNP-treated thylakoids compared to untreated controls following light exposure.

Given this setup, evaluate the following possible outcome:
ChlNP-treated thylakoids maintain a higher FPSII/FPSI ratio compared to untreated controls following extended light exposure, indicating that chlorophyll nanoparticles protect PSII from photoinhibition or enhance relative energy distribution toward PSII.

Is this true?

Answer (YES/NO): NO